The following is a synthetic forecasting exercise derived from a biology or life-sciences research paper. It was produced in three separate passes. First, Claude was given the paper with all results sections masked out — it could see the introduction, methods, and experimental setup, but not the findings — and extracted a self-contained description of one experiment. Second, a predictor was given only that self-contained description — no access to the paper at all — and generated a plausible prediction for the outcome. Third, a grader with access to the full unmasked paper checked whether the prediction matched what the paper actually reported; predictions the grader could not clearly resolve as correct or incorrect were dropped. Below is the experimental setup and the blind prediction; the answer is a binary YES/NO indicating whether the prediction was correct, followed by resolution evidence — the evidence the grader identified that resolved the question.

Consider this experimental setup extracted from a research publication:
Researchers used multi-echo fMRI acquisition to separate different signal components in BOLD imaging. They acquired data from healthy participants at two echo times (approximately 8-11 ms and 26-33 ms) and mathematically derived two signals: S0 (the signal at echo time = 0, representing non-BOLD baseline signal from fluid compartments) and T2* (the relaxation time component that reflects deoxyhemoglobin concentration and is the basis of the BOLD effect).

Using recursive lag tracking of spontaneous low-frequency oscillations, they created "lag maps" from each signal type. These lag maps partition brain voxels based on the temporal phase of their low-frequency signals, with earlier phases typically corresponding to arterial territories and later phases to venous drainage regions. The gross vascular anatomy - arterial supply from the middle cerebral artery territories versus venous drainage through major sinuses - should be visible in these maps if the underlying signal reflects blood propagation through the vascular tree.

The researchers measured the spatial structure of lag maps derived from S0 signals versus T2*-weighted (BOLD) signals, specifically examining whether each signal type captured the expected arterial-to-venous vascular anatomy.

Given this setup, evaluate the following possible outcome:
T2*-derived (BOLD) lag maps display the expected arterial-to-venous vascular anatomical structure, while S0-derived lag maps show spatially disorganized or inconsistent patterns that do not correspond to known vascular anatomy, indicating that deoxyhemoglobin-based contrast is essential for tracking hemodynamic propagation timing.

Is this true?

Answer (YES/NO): YES